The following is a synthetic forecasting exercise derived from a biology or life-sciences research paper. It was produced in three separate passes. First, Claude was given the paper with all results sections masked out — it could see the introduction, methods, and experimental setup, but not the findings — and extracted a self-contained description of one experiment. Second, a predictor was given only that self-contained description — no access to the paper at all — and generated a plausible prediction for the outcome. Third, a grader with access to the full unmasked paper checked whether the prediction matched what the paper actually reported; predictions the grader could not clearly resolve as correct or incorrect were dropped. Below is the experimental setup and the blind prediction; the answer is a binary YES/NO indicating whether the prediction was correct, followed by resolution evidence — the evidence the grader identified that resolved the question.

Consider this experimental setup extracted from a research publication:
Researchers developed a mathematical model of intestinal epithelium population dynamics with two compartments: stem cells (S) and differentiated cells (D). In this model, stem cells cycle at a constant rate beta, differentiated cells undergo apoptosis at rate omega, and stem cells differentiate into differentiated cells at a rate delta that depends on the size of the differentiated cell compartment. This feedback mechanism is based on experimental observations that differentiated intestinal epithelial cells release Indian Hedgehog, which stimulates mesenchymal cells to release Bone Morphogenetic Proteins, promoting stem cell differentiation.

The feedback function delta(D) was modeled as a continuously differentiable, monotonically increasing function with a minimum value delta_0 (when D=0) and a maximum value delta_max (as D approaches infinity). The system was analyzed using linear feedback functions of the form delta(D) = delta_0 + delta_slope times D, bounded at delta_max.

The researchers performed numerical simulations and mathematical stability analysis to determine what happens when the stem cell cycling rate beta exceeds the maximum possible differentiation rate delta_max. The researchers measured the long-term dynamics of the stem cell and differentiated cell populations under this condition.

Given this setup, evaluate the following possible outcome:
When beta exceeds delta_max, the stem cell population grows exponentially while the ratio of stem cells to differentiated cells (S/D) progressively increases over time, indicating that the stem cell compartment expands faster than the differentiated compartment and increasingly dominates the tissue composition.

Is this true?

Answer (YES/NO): NO